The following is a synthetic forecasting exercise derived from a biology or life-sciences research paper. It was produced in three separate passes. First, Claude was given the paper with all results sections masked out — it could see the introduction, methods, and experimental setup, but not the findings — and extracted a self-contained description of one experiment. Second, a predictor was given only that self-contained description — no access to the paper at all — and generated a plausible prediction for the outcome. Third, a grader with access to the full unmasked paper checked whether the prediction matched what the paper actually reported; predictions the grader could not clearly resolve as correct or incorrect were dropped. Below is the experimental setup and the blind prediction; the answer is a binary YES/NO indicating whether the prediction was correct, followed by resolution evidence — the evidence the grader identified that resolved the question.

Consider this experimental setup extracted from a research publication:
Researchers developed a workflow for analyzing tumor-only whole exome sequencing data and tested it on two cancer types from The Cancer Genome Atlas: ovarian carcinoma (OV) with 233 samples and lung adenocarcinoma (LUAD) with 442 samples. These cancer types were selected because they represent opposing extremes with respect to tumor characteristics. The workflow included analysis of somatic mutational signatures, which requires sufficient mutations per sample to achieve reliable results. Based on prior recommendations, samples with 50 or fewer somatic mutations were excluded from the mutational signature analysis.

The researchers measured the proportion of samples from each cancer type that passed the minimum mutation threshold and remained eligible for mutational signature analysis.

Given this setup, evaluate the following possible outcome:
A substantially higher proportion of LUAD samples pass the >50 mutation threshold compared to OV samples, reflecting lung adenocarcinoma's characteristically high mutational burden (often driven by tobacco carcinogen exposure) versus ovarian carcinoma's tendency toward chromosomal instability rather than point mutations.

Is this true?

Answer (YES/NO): YES